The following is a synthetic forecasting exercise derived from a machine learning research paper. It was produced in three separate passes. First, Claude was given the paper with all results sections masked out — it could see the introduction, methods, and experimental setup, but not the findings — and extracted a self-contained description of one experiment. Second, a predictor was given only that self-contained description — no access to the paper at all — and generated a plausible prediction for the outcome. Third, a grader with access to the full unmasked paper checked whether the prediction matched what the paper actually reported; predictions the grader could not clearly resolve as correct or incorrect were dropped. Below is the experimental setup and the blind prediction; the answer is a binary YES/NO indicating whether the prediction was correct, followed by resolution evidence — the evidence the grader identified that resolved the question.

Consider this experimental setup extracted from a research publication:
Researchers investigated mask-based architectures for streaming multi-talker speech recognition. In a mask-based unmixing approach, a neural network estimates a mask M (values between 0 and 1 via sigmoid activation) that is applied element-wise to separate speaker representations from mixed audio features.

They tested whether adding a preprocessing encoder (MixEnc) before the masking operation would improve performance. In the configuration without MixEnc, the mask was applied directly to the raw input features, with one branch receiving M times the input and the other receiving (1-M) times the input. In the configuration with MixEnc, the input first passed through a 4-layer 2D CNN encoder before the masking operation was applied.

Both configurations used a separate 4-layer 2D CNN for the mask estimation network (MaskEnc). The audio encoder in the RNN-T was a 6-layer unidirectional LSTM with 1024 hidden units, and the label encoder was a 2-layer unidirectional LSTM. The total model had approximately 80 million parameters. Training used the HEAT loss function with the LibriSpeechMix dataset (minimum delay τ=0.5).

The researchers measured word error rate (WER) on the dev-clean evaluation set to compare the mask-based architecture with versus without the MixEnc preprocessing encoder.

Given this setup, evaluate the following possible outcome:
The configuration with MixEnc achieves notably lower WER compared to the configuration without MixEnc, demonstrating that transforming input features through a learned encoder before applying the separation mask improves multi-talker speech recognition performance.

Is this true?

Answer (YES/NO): YES